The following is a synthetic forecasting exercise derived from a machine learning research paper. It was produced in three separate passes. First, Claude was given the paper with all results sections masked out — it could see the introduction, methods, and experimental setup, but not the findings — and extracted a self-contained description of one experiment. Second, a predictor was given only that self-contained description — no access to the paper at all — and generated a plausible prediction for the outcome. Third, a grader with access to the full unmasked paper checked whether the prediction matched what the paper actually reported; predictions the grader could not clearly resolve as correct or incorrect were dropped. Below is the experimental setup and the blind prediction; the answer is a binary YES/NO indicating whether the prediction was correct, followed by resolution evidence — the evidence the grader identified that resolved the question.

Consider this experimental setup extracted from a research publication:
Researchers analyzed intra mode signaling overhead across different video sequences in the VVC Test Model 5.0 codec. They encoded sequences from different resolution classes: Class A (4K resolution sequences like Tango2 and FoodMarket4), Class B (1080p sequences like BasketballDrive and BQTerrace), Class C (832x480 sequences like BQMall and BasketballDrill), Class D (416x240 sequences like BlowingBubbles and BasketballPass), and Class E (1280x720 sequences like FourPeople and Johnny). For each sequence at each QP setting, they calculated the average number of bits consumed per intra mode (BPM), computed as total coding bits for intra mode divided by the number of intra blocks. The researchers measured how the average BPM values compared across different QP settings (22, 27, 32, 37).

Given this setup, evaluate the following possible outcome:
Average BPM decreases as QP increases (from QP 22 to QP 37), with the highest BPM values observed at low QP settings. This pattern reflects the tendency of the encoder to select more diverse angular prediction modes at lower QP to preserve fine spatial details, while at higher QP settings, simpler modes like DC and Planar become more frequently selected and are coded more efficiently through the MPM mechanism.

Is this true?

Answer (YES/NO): NO